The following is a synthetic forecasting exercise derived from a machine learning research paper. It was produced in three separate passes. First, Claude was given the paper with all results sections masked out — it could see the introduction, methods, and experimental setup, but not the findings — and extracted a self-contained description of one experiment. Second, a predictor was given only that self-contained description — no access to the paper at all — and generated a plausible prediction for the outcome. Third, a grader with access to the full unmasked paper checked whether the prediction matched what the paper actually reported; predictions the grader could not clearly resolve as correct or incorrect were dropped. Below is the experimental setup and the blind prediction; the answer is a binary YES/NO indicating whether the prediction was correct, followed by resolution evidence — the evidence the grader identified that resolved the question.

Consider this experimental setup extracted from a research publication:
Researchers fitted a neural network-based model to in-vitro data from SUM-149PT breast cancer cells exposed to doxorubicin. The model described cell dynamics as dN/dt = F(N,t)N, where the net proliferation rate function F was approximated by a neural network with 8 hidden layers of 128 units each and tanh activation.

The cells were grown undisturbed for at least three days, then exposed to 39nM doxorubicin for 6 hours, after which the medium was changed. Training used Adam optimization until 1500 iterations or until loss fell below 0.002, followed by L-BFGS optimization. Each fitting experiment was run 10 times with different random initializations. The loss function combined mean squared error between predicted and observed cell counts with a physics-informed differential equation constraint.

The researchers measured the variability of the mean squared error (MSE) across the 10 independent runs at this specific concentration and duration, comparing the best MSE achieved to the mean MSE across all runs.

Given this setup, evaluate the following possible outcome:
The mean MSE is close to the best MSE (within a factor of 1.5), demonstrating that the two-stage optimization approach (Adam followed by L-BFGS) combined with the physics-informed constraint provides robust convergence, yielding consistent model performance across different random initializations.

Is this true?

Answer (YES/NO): NO